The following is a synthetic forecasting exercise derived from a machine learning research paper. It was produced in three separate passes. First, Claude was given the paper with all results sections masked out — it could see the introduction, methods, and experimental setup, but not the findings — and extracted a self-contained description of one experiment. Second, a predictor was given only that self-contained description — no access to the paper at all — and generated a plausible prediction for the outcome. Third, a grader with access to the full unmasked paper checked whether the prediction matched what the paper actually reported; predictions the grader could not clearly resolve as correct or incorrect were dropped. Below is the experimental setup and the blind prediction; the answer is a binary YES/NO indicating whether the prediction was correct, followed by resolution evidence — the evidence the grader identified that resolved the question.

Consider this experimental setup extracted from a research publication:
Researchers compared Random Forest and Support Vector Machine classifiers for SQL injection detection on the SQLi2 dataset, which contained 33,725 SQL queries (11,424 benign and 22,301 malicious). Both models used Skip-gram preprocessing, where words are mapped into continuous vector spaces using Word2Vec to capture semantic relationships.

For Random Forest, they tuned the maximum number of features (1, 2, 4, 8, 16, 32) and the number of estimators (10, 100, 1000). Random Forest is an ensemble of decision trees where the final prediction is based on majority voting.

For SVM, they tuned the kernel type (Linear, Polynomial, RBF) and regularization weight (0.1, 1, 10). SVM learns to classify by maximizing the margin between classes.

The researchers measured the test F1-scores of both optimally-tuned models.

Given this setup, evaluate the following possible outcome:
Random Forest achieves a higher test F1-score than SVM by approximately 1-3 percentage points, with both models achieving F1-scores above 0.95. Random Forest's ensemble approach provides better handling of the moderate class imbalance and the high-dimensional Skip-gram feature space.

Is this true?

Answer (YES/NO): NO